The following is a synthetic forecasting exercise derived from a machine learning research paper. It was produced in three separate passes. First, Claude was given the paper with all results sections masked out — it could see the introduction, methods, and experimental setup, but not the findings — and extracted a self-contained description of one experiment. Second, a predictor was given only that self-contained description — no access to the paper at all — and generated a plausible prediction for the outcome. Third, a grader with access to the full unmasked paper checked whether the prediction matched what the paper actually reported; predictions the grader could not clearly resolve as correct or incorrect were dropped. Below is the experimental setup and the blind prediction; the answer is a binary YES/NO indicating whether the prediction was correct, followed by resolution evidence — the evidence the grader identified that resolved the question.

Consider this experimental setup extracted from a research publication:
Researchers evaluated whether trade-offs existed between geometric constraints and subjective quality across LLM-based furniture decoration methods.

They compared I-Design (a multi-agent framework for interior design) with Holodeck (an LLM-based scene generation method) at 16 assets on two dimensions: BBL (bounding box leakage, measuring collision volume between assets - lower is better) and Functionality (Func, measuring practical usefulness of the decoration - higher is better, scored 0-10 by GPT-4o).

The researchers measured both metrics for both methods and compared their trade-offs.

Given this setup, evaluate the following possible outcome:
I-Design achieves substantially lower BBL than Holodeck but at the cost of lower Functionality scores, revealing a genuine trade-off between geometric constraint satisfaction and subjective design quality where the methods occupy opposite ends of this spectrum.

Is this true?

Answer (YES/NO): NO